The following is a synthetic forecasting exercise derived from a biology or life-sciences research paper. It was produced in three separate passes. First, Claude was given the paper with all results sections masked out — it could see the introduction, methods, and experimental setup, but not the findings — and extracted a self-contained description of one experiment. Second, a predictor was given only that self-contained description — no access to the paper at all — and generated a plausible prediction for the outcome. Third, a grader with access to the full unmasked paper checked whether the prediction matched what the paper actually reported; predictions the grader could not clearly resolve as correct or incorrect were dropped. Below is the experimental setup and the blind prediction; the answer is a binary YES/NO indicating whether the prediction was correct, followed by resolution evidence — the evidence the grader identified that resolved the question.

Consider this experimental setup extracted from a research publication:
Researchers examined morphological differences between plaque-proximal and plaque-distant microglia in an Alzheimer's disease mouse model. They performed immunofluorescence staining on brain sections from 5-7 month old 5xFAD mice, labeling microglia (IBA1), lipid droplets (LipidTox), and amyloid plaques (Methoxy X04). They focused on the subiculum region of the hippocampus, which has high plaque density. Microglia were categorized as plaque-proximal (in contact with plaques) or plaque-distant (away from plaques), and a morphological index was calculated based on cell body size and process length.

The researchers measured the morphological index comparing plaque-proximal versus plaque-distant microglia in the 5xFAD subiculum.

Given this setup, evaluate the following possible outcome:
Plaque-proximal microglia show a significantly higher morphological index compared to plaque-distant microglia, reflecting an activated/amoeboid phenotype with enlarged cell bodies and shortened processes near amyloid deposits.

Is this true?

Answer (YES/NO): YES